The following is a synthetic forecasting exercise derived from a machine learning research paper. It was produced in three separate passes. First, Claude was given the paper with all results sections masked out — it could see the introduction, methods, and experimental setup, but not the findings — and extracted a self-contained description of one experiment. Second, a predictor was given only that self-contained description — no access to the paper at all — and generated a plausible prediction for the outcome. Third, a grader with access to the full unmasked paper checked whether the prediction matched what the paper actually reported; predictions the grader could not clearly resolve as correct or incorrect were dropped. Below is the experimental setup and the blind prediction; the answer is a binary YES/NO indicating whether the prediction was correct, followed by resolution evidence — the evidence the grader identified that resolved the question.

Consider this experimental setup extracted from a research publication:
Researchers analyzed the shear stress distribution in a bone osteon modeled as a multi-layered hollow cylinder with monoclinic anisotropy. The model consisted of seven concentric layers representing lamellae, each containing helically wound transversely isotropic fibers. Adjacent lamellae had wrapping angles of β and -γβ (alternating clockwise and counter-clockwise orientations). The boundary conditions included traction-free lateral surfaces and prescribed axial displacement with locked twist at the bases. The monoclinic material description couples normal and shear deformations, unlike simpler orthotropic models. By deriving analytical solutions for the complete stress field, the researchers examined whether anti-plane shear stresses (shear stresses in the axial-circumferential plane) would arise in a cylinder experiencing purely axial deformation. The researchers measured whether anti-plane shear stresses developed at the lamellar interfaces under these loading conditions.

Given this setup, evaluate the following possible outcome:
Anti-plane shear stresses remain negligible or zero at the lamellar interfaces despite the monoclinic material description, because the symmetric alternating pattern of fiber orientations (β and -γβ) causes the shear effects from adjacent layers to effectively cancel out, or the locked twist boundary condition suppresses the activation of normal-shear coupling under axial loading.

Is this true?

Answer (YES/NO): NO